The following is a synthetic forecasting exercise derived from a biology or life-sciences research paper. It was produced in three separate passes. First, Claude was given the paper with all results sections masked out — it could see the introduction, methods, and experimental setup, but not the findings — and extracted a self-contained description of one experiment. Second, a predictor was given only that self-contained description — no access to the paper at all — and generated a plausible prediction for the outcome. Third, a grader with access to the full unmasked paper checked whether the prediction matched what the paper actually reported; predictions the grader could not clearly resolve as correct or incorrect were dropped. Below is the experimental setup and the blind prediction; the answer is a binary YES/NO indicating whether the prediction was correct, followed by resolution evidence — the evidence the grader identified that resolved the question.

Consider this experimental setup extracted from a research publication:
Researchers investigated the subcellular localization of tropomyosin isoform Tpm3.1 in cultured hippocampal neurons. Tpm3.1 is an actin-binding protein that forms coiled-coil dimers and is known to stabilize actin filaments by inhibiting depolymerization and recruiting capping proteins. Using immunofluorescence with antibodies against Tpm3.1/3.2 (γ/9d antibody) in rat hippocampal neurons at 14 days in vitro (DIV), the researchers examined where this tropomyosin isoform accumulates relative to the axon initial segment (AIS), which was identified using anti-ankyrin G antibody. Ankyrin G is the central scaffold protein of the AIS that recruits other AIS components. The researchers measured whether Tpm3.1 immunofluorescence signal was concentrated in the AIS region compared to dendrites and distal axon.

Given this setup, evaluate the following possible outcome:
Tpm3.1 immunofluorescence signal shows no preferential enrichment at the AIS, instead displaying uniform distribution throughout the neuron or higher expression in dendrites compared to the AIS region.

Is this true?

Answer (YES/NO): NO